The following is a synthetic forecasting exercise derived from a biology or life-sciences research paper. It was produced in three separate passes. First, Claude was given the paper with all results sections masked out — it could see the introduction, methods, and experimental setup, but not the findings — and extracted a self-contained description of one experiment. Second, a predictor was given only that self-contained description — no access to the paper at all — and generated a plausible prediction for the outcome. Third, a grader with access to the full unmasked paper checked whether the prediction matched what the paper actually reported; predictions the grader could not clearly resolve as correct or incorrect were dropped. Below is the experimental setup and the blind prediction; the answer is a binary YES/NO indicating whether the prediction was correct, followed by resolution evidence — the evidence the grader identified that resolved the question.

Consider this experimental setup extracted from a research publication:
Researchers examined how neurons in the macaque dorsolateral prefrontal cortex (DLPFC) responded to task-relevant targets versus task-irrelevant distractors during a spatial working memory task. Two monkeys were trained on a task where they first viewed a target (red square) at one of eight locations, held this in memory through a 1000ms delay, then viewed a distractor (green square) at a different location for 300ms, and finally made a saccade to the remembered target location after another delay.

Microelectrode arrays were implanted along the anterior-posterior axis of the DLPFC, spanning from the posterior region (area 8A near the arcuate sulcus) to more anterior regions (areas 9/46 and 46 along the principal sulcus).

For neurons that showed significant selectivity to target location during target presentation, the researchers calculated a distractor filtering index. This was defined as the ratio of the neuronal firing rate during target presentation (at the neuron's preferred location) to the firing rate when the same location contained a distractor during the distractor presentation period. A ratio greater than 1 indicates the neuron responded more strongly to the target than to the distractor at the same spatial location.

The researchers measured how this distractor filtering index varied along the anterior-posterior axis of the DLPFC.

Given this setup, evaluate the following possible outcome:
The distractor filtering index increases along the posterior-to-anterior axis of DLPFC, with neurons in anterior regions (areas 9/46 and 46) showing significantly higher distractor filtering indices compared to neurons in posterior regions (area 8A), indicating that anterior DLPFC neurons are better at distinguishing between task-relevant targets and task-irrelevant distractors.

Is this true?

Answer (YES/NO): NO